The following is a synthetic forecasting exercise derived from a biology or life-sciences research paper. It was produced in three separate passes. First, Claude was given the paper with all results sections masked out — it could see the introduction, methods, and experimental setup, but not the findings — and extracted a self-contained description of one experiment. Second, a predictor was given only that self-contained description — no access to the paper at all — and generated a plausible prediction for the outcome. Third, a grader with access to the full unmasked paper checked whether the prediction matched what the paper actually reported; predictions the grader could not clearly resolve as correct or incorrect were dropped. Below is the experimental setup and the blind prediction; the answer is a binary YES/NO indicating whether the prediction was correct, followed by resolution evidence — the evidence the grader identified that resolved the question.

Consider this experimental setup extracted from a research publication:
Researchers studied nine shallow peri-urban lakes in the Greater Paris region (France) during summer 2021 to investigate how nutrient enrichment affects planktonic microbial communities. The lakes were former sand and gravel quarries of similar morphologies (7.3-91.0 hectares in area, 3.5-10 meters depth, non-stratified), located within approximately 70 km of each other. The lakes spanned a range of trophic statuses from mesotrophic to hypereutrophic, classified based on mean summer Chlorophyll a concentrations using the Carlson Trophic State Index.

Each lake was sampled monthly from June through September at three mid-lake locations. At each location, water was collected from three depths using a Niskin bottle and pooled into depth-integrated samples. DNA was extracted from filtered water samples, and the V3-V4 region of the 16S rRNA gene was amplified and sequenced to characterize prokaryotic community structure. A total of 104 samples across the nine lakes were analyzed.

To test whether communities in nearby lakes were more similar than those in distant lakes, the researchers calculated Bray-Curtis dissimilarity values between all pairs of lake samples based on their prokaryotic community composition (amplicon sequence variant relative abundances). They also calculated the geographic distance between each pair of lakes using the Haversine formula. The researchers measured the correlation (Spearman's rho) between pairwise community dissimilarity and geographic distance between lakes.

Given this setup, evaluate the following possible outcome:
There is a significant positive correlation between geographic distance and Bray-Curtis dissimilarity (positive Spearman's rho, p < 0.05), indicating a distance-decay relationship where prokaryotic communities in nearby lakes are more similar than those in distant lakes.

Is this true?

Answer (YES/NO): YES